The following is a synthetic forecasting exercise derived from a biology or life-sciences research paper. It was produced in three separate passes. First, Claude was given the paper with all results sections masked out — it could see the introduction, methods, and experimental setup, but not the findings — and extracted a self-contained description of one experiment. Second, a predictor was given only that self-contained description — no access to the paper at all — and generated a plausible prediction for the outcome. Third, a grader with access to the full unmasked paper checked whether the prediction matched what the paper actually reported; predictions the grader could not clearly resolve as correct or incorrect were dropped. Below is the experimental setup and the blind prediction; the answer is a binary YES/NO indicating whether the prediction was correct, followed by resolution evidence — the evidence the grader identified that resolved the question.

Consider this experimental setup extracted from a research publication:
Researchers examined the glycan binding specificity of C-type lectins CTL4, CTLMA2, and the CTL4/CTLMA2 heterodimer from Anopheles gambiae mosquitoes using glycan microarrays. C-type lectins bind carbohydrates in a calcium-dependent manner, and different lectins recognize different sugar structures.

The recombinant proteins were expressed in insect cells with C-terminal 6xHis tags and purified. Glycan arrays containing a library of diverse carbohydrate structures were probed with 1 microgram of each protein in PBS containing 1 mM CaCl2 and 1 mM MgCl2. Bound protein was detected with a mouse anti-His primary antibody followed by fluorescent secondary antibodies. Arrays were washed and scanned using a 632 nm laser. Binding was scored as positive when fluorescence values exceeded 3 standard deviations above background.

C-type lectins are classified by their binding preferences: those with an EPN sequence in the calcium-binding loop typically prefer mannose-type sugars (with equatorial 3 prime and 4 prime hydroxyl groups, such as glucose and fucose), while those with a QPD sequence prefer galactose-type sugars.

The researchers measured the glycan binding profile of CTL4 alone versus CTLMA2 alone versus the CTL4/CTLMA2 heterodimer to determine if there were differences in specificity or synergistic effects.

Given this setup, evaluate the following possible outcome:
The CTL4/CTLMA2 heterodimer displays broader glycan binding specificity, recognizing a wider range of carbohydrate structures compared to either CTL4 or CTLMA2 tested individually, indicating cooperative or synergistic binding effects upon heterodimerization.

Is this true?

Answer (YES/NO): YES